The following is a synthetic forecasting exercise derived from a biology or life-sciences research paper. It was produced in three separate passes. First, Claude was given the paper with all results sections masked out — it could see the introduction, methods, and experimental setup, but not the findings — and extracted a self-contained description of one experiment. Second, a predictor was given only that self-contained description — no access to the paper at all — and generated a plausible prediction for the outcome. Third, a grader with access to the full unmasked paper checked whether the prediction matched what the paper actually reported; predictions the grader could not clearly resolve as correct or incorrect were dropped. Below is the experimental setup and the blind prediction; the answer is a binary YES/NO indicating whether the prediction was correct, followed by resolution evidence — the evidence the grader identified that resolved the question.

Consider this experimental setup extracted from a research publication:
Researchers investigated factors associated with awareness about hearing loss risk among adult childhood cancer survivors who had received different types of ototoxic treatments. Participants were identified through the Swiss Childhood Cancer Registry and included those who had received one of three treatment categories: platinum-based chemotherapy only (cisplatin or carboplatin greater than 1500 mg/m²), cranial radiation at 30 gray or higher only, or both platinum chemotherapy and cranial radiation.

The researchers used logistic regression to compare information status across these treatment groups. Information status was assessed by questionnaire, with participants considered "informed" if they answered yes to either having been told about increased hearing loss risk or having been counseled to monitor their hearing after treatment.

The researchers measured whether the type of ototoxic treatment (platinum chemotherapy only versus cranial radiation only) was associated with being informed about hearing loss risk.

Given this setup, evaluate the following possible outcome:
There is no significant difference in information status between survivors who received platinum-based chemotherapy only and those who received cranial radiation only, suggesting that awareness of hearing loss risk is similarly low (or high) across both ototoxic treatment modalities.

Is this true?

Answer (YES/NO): NO